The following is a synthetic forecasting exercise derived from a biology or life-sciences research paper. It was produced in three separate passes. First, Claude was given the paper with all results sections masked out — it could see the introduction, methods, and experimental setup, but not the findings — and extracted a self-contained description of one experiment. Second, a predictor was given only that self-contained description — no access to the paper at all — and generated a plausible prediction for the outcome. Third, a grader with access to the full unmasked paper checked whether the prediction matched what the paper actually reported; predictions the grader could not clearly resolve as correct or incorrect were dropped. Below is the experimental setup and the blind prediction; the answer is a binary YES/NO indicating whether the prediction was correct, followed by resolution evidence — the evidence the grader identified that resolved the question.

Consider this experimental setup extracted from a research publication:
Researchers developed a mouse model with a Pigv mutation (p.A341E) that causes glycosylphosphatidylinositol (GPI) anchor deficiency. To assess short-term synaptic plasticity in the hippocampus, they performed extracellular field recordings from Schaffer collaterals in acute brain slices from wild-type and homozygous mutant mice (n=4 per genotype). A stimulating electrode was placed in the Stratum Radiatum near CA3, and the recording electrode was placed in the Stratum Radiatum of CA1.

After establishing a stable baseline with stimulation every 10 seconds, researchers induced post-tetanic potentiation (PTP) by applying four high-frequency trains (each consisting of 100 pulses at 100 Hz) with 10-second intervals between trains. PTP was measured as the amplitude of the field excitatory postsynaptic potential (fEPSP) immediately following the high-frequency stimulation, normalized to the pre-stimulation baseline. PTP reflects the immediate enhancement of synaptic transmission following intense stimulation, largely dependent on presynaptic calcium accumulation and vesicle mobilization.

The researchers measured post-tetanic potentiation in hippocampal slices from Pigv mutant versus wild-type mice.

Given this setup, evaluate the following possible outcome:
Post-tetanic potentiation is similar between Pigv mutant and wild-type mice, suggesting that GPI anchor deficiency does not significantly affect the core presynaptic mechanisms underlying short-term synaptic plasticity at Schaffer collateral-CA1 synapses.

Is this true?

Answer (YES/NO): NO